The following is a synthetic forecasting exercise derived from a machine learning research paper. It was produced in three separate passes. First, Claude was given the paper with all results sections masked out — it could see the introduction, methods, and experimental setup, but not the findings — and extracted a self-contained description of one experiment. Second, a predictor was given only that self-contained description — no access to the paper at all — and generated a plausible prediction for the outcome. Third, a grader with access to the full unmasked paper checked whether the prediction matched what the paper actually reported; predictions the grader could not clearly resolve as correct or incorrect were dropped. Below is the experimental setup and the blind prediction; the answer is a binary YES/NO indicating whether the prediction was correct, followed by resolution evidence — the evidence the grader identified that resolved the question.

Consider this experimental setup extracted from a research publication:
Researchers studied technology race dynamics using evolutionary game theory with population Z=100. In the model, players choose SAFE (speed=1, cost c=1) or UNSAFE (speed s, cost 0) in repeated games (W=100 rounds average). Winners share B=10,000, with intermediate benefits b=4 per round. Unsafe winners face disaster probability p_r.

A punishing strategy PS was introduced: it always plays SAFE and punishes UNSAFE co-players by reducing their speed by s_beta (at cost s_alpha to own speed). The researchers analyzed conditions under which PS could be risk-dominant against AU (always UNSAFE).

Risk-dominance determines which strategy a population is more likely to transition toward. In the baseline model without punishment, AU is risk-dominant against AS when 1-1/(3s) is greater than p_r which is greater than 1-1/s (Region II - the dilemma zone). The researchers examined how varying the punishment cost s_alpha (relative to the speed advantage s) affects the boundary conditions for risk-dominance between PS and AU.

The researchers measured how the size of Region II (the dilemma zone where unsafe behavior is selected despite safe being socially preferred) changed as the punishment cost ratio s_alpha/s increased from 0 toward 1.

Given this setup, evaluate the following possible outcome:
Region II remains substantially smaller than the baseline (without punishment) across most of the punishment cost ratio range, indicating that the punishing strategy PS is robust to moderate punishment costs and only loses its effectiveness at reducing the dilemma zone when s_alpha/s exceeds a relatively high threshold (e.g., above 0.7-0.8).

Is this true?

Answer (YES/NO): NO